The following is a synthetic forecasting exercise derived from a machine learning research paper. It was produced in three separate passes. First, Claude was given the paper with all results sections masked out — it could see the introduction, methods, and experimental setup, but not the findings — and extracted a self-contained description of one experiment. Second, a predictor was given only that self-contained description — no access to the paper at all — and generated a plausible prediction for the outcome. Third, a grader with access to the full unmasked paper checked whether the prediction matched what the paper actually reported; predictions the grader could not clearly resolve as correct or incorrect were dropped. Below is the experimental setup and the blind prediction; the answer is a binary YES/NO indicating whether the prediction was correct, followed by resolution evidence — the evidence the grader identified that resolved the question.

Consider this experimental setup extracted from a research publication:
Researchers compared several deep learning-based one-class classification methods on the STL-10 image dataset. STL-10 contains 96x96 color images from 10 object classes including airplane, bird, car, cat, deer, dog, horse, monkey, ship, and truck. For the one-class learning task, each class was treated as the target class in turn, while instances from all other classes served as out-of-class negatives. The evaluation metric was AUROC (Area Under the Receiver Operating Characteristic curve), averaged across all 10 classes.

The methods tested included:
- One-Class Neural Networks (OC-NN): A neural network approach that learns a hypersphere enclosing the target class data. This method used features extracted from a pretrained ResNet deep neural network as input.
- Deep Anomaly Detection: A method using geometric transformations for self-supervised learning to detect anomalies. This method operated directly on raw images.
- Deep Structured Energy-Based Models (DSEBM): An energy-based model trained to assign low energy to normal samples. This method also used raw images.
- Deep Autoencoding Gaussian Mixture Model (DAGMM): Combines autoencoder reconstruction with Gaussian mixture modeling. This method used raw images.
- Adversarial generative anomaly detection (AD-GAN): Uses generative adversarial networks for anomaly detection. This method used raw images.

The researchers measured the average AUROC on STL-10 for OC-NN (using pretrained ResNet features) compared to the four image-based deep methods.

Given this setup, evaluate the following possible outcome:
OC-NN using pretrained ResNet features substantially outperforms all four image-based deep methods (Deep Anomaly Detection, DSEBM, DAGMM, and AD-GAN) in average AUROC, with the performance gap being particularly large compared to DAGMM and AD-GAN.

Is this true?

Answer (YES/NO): NO